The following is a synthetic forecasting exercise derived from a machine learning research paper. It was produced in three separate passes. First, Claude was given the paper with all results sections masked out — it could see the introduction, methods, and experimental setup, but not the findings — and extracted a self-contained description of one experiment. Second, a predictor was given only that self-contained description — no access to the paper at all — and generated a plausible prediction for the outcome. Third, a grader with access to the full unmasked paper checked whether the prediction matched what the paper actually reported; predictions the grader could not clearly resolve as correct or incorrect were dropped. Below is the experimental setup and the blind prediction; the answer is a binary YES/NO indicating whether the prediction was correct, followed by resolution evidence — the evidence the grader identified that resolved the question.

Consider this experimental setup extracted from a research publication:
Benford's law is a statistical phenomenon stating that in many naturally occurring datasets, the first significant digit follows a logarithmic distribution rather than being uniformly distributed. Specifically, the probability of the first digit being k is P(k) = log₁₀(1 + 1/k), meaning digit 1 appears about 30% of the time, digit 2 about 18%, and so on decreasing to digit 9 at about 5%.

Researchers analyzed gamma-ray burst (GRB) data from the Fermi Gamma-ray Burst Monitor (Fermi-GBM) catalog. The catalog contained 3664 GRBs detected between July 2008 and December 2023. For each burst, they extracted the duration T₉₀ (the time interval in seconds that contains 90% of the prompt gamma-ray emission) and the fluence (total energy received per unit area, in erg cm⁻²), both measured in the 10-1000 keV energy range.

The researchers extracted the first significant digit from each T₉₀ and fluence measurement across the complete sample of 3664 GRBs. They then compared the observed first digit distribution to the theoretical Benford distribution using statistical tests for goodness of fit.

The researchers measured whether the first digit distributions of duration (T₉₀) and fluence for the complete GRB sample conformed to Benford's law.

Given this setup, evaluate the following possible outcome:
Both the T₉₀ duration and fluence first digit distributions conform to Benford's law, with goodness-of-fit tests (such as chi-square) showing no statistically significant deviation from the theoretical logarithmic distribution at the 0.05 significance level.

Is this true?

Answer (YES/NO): YES